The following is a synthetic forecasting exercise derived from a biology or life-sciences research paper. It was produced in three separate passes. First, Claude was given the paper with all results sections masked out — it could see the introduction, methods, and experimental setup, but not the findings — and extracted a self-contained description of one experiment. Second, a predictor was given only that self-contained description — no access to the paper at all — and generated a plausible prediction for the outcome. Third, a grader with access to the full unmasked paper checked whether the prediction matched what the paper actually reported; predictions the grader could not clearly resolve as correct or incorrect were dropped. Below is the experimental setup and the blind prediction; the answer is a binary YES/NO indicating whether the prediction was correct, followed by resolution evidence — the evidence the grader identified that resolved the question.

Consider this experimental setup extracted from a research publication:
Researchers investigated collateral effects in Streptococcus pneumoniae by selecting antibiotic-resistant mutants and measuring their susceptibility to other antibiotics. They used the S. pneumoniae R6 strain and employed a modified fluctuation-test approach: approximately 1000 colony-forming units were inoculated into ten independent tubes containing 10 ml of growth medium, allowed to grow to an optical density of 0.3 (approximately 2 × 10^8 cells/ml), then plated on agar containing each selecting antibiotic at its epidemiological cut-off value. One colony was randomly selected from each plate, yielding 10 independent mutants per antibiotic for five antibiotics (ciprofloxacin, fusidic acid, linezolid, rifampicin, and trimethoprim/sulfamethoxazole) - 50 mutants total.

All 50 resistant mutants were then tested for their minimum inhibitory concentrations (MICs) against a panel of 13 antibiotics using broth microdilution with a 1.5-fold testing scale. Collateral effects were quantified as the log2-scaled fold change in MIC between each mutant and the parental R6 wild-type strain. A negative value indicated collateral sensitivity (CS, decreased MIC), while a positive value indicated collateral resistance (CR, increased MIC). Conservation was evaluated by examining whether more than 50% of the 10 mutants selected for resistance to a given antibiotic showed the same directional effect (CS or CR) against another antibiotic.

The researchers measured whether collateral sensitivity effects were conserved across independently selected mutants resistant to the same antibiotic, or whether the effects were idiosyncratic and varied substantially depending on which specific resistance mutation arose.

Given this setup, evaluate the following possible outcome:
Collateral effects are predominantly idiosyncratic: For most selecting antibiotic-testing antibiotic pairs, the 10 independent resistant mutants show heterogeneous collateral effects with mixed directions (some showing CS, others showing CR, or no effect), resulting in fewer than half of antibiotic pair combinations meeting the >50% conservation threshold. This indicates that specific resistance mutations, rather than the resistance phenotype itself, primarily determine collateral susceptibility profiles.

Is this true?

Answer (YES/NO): YES